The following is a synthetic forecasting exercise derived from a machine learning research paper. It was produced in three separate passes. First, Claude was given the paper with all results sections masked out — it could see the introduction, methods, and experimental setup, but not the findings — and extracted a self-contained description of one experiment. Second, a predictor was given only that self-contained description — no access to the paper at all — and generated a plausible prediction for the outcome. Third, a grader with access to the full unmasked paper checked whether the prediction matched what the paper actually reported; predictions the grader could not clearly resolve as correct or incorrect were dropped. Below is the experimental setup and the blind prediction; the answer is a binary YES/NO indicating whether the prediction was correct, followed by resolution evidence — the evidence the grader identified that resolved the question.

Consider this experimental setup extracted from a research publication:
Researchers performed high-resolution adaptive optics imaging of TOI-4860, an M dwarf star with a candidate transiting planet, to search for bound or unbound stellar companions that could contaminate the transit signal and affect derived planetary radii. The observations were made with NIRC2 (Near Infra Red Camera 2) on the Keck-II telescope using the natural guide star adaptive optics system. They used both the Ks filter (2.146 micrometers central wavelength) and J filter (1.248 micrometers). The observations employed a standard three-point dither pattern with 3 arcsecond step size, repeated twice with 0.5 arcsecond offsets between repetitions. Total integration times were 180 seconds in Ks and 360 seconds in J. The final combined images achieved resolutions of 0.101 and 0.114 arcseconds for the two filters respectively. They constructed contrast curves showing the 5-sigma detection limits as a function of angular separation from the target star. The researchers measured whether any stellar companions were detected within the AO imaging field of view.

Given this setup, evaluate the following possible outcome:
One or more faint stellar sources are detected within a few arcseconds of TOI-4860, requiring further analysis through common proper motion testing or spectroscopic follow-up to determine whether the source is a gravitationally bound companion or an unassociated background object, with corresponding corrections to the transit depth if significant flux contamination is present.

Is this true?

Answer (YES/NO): NO